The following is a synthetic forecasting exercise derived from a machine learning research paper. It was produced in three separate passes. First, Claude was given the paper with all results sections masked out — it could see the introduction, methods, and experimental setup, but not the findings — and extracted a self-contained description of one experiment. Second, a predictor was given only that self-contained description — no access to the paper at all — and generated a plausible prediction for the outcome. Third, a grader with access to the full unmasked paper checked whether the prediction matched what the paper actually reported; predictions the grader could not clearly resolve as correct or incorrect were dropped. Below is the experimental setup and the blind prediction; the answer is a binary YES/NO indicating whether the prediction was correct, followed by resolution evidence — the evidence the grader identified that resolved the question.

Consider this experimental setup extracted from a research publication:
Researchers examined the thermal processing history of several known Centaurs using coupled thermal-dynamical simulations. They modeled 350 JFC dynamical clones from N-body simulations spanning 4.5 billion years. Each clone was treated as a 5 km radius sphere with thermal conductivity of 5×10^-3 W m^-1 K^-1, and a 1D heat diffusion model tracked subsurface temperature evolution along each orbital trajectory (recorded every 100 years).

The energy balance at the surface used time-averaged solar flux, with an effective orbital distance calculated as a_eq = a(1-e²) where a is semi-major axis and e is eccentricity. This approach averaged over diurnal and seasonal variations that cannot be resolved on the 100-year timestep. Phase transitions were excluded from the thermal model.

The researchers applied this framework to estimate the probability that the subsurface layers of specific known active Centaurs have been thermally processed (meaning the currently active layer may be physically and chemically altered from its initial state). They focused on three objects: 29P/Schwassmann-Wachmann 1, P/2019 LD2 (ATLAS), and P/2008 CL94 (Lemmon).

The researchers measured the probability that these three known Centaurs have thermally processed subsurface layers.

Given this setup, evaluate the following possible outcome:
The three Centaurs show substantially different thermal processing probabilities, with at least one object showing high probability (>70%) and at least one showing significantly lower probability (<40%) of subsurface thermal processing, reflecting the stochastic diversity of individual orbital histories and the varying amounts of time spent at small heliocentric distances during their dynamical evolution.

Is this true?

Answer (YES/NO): NO